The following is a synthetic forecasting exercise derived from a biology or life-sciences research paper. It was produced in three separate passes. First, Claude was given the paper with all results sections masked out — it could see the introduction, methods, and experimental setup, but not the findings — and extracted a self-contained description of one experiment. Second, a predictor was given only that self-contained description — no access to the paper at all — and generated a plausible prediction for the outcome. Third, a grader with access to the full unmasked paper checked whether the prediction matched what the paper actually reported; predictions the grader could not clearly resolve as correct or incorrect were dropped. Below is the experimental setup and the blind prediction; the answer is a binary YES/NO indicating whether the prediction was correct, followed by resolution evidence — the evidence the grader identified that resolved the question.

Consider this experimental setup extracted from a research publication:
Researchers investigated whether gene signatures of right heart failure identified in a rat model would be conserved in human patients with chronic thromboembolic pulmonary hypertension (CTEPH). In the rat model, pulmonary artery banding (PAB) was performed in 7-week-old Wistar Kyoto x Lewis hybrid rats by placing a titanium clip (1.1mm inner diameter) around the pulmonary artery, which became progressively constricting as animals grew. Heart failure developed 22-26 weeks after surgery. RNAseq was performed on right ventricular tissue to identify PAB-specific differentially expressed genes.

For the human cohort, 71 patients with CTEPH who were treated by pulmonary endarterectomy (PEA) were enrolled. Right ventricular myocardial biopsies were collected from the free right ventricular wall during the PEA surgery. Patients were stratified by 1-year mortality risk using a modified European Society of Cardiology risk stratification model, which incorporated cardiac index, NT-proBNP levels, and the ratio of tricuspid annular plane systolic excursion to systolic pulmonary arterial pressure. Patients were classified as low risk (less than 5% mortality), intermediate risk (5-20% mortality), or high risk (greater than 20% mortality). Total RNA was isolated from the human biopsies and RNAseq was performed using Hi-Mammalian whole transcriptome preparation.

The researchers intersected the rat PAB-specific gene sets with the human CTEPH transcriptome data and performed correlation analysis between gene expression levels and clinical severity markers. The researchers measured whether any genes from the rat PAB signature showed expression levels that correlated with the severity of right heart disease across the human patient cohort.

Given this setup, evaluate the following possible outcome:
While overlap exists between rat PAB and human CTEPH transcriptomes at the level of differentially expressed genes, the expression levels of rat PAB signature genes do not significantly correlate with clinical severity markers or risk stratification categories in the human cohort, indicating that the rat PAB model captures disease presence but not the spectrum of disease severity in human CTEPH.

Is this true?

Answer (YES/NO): NO